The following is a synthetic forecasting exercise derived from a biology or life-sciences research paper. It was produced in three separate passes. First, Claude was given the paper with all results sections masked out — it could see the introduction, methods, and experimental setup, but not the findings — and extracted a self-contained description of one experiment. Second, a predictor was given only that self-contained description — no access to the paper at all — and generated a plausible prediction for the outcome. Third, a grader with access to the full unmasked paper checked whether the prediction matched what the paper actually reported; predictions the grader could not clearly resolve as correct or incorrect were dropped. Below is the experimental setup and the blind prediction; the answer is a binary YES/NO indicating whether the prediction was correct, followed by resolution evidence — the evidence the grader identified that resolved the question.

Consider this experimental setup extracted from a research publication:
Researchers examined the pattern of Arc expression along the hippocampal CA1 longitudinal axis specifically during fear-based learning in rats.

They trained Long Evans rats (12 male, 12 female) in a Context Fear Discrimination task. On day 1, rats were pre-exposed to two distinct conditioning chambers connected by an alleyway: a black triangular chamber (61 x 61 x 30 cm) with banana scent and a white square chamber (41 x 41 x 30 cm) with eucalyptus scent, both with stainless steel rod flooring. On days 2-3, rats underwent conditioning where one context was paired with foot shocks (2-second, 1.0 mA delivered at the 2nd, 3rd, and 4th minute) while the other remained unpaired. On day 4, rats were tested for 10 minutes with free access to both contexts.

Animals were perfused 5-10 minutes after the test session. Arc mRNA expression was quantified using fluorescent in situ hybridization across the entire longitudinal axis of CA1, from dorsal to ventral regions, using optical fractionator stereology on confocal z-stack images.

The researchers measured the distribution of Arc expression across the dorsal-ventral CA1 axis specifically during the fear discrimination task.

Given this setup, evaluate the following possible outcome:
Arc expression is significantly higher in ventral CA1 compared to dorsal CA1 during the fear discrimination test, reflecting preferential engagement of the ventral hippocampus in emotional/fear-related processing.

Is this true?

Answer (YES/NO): NO